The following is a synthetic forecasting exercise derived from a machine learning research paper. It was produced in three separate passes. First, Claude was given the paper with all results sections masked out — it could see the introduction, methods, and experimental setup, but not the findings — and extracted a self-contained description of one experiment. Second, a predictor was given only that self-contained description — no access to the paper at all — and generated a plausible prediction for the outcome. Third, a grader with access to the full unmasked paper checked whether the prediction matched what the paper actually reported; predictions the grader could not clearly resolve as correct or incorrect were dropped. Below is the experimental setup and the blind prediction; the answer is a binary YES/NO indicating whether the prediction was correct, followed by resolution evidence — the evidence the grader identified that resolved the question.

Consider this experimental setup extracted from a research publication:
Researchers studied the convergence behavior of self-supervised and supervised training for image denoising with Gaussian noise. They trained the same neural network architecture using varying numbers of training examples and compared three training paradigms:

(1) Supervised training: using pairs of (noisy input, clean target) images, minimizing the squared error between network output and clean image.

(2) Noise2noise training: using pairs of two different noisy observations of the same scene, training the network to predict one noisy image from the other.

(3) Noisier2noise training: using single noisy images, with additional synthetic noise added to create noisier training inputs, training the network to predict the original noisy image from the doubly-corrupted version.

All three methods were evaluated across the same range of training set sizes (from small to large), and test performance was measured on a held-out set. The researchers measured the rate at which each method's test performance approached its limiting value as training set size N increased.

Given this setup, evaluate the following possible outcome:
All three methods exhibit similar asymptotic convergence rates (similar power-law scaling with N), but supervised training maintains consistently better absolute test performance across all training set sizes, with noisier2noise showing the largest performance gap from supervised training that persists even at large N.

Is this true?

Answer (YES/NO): NO